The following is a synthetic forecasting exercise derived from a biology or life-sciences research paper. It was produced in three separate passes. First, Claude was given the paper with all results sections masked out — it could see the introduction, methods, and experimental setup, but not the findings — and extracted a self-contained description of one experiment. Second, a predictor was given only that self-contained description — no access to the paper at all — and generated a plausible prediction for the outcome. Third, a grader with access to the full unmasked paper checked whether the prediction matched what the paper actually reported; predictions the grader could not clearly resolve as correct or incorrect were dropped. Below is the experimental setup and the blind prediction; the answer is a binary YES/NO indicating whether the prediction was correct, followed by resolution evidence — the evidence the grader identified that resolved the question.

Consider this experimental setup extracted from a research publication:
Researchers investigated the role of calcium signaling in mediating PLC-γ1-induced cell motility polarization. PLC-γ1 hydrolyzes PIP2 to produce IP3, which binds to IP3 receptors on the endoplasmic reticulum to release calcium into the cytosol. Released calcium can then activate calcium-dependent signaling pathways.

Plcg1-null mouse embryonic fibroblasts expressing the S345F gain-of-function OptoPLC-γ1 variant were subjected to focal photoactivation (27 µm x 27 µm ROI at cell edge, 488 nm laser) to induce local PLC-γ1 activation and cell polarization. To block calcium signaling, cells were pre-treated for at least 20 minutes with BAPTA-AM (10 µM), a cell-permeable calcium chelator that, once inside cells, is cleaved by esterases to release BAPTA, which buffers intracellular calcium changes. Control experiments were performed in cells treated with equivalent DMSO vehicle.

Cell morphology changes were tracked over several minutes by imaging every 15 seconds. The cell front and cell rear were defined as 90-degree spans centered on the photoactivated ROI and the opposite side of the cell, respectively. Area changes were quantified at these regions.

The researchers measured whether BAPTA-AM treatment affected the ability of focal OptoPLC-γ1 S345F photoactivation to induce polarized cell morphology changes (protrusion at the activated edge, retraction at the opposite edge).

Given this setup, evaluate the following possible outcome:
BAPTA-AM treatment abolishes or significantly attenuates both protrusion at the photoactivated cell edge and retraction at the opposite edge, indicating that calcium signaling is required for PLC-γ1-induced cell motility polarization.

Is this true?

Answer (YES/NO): NO